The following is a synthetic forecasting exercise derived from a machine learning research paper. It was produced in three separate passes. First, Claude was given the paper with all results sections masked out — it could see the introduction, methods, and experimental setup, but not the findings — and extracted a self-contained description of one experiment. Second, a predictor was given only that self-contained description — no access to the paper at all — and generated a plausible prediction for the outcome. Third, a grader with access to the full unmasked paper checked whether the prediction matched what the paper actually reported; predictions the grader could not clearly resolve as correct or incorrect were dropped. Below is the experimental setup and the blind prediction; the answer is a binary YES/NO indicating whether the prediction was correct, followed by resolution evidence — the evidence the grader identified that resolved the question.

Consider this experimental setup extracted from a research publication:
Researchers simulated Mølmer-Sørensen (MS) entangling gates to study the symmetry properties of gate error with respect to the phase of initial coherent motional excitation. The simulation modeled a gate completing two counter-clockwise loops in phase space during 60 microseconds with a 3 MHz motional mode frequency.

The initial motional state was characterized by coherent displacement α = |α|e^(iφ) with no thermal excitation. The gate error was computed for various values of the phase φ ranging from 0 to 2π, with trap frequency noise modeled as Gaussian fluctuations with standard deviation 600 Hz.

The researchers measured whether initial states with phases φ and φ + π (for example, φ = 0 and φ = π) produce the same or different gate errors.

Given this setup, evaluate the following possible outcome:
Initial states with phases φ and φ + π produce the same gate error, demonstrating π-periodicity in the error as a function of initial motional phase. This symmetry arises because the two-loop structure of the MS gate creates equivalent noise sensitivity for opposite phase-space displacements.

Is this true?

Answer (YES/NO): YES